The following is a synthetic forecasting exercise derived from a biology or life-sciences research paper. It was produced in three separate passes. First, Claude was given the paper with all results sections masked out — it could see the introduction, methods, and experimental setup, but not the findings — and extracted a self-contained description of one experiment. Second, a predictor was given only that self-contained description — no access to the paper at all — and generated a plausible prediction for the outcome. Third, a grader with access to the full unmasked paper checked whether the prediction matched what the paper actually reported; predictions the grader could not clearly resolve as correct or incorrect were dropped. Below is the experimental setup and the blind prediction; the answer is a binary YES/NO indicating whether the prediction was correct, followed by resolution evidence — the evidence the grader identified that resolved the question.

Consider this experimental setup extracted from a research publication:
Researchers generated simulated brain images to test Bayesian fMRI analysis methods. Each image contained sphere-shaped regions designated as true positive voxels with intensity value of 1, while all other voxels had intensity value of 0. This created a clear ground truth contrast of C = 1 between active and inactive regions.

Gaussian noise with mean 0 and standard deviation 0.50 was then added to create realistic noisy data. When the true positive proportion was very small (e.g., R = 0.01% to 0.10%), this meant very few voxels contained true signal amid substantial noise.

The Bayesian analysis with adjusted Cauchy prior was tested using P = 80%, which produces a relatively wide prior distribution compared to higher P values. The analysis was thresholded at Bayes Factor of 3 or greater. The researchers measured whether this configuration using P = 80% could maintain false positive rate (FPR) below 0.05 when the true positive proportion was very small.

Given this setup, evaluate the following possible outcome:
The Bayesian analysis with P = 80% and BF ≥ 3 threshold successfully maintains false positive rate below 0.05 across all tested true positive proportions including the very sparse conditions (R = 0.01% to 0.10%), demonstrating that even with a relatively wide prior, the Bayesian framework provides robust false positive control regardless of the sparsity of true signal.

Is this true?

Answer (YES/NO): NO